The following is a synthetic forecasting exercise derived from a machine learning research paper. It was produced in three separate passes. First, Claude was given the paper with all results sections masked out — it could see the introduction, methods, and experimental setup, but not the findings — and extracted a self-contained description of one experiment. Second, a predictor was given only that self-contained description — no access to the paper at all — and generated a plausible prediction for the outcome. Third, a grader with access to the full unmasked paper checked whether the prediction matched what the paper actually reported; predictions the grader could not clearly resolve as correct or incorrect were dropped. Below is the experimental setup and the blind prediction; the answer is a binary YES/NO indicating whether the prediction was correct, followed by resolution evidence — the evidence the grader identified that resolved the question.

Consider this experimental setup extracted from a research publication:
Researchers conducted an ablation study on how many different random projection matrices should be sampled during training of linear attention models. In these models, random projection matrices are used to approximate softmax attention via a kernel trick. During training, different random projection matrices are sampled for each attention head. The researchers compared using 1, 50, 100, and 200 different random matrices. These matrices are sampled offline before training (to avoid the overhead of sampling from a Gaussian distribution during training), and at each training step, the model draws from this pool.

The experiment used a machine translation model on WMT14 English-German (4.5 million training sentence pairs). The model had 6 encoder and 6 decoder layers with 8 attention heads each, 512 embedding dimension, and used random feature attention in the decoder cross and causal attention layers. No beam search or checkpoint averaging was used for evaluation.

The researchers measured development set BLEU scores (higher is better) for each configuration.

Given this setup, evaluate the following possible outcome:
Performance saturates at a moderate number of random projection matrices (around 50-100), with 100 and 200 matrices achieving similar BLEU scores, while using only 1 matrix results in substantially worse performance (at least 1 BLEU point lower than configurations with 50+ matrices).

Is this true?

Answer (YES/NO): YES